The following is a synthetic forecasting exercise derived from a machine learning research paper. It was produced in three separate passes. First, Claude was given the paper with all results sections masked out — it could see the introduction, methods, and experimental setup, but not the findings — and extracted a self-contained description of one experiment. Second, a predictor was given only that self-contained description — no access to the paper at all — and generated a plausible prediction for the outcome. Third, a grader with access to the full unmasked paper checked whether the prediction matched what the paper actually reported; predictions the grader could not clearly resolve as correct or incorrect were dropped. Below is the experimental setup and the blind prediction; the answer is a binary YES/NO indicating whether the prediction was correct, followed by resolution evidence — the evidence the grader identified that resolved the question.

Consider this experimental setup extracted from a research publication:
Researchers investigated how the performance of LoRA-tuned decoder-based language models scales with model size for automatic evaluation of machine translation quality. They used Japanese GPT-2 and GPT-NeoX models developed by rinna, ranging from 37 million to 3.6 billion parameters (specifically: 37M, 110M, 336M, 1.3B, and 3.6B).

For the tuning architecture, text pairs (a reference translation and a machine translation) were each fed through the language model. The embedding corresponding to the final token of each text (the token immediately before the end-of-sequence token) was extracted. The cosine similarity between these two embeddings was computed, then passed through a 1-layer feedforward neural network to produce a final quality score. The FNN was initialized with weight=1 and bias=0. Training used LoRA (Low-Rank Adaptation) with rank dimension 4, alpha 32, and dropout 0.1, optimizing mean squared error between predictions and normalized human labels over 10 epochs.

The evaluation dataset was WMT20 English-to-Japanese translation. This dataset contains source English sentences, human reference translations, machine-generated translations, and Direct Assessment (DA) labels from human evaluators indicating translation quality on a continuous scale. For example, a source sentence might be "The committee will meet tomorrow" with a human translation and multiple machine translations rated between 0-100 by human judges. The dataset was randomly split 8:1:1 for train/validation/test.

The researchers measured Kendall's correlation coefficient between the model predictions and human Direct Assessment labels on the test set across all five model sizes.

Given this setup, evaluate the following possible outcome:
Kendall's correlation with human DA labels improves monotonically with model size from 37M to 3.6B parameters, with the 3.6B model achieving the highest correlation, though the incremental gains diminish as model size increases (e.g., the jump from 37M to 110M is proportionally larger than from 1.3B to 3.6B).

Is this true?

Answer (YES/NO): NO